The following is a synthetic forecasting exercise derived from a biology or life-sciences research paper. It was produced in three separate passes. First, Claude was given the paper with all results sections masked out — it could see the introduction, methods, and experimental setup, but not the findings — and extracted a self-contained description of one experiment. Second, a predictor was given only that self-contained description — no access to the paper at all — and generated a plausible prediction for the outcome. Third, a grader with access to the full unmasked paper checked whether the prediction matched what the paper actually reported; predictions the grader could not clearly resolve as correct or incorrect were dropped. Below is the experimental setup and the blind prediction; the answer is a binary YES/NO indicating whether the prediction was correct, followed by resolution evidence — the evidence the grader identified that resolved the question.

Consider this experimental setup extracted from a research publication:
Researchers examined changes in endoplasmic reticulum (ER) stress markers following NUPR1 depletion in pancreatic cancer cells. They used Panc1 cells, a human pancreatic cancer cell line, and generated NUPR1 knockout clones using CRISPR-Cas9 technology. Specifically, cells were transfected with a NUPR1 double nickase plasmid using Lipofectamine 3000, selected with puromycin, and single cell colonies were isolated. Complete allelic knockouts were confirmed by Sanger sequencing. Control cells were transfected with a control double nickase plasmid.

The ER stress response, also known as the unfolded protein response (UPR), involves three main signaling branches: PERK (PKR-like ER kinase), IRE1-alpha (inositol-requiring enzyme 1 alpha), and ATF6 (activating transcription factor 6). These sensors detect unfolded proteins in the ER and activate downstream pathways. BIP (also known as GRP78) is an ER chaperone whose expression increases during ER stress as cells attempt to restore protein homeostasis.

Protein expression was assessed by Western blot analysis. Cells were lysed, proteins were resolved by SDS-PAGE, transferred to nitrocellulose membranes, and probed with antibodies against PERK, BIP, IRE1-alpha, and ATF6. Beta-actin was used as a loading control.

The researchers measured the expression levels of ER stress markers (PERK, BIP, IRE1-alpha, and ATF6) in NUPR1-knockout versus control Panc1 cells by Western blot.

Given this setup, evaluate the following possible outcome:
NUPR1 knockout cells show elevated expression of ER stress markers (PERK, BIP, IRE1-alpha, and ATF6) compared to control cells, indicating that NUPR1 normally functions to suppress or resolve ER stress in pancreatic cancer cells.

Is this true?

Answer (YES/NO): NO